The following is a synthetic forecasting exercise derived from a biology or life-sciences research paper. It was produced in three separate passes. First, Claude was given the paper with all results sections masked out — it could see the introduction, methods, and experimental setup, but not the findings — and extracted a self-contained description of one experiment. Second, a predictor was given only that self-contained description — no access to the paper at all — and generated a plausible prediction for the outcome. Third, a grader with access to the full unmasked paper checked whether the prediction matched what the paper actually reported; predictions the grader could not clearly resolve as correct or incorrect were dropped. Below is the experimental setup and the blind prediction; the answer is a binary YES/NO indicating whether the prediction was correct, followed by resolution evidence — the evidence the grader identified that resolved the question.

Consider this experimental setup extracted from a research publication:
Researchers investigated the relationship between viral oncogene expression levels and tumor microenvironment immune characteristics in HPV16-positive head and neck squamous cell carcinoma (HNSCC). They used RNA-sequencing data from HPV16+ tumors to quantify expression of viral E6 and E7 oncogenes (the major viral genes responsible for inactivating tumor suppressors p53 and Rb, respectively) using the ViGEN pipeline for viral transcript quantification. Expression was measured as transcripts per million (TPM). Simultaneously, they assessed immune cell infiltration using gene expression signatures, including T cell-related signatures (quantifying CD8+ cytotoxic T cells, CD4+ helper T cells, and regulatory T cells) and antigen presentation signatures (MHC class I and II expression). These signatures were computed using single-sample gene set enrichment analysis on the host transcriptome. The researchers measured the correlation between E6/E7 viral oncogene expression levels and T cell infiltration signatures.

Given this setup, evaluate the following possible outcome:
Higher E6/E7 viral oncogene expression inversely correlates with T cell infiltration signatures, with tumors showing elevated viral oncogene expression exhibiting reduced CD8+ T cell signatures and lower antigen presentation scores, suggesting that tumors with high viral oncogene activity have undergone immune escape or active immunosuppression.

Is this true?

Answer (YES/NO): YES